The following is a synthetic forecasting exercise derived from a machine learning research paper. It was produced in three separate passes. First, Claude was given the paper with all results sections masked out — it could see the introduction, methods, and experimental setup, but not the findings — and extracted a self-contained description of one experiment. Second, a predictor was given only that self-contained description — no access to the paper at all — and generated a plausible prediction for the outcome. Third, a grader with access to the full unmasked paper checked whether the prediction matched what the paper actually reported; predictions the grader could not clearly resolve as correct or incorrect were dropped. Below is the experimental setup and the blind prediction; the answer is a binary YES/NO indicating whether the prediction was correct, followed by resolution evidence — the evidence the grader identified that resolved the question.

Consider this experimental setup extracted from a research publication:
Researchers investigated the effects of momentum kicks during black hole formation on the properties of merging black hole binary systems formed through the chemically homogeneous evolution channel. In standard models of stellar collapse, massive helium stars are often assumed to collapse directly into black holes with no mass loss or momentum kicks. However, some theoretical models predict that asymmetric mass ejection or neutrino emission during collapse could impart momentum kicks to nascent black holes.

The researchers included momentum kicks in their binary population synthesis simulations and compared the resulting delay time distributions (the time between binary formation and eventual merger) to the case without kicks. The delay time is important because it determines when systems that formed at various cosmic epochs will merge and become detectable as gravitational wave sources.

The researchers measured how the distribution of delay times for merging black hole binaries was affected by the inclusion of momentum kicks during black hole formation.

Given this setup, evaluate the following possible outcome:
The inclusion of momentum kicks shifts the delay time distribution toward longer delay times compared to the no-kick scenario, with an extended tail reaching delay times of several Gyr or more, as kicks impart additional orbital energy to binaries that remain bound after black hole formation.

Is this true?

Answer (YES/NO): YES